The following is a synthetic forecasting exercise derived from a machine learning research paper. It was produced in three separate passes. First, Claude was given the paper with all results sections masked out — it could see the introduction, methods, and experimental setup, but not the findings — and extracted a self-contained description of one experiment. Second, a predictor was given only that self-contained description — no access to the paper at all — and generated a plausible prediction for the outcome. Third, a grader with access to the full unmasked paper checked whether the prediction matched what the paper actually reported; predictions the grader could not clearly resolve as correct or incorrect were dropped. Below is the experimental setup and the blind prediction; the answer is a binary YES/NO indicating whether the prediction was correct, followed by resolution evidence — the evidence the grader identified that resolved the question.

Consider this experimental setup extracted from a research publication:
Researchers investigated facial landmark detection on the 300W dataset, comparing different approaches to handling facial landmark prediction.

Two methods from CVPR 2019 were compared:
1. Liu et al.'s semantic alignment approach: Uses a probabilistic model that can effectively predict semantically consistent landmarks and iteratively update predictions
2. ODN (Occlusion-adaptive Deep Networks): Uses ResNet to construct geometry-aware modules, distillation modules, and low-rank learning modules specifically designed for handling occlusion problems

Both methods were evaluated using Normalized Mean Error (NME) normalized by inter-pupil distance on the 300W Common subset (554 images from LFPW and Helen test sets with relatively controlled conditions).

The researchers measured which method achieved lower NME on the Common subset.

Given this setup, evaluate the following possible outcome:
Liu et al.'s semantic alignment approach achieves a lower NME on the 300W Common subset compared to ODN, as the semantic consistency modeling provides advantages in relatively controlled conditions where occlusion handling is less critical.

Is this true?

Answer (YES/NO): YES